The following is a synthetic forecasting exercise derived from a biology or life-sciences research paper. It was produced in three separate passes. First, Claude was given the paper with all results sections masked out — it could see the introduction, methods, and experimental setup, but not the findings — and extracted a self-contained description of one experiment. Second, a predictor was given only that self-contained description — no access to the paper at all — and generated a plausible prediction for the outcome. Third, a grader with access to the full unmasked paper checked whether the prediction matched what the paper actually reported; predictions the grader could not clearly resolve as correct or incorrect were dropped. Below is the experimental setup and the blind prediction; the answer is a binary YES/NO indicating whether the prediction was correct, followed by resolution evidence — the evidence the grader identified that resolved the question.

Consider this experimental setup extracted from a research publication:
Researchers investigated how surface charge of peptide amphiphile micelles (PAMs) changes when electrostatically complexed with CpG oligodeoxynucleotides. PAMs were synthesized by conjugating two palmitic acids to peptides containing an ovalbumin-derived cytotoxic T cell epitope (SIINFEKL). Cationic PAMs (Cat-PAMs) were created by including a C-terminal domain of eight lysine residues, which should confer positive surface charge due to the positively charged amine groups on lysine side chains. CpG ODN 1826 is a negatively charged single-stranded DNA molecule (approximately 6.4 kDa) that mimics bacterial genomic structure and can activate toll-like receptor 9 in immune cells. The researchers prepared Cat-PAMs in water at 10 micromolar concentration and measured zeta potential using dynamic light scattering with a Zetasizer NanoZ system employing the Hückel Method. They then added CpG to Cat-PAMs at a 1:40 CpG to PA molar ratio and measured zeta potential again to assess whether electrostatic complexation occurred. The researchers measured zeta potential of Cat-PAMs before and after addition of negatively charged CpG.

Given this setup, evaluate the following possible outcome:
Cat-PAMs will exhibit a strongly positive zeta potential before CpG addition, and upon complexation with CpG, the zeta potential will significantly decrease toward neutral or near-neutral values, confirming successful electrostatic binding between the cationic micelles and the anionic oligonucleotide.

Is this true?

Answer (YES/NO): NO